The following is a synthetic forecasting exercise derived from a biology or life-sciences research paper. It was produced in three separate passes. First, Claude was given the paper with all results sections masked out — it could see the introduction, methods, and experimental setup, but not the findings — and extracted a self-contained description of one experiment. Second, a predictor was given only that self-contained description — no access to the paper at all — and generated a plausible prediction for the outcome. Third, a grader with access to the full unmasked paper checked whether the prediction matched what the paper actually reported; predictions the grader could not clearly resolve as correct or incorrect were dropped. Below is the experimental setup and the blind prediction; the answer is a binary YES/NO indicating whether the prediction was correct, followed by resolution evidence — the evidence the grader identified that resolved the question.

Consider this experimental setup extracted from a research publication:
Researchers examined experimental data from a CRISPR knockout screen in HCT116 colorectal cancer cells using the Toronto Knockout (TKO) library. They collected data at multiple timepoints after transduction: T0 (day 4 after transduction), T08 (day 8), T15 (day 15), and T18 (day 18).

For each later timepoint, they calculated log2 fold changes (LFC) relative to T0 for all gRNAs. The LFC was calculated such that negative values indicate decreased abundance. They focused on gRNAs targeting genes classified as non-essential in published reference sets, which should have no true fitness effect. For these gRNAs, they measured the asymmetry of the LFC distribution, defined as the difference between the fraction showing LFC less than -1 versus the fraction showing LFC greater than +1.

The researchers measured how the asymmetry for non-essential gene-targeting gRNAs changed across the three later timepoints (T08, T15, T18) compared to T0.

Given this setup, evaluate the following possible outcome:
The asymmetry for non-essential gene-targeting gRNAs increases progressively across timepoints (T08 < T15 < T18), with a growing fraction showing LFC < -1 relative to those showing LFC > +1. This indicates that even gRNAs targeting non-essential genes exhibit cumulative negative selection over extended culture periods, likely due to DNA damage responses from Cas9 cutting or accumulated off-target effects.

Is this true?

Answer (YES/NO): NO